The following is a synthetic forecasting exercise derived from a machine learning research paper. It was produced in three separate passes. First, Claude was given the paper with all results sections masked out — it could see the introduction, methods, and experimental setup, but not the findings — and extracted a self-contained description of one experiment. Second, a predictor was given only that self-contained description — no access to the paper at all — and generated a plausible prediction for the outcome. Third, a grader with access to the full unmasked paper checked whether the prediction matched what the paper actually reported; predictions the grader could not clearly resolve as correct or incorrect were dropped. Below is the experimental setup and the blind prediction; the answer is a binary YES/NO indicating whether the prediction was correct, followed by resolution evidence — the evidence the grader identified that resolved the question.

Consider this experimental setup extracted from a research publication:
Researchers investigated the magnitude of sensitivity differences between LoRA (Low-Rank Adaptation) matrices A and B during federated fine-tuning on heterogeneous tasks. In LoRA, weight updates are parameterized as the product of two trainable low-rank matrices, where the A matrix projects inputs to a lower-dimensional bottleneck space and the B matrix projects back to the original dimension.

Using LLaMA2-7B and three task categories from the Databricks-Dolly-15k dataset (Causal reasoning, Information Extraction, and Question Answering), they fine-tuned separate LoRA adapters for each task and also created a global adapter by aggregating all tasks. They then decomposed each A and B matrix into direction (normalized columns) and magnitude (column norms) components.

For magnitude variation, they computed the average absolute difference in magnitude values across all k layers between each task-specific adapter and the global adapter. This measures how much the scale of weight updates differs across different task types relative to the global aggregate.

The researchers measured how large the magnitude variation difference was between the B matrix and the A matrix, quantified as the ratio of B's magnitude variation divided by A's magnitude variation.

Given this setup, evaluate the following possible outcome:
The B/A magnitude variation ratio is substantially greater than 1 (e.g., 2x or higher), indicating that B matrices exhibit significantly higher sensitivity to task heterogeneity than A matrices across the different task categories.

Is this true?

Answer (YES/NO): YES